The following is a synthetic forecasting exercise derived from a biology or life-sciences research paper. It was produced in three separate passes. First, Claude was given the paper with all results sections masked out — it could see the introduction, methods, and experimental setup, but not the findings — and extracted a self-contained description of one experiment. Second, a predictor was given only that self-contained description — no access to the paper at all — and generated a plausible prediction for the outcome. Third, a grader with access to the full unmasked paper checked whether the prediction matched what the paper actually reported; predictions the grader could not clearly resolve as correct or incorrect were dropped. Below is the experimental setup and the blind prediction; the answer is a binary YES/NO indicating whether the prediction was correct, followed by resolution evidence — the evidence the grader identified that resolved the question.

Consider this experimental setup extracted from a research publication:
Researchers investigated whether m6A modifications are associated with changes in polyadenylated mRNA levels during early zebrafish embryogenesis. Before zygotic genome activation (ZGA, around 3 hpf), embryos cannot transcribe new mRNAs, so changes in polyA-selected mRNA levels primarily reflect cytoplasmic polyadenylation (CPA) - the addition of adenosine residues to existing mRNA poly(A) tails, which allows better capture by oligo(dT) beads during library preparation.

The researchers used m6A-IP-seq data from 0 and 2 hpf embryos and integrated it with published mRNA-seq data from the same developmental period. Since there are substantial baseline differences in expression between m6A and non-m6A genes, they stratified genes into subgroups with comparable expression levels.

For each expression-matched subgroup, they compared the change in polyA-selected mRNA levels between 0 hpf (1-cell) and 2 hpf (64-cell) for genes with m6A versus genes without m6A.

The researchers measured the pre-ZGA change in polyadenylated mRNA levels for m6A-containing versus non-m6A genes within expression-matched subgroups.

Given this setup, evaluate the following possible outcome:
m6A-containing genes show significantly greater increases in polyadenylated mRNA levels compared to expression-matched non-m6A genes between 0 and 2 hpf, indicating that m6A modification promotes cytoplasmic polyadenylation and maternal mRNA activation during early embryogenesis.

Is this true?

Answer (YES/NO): YES